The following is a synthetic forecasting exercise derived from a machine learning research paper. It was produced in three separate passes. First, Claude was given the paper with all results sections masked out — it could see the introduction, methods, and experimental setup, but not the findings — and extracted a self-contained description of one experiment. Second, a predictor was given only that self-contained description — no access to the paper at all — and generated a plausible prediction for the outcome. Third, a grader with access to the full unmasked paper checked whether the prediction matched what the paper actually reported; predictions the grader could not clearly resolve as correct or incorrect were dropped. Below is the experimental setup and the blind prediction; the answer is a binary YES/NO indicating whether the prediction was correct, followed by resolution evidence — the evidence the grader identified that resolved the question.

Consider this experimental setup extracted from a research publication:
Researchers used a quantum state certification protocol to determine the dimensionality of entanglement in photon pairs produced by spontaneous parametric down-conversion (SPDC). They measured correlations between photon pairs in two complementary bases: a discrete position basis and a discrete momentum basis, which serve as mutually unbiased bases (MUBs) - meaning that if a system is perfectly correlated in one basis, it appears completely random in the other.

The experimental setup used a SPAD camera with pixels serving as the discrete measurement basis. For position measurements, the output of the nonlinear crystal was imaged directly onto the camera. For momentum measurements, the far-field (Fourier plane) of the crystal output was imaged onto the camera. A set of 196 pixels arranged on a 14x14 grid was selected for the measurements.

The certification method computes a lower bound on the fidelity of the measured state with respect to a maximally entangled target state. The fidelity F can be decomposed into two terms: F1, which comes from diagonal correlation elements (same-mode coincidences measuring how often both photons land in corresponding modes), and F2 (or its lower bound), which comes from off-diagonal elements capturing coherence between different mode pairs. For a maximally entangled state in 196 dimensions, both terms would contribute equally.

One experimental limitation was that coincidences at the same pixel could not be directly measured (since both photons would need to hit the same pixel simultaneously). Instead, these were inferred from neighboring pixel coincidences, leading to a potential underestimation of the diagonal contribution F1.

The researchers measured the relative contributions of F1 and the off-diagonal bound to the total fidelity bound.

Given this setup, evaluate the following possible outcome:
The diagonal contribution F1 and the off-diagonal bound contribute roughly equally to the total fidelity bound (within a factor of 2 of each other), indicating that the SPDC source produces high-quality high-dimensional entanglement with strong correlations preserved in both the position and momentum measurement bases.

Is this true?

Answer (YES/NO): NO